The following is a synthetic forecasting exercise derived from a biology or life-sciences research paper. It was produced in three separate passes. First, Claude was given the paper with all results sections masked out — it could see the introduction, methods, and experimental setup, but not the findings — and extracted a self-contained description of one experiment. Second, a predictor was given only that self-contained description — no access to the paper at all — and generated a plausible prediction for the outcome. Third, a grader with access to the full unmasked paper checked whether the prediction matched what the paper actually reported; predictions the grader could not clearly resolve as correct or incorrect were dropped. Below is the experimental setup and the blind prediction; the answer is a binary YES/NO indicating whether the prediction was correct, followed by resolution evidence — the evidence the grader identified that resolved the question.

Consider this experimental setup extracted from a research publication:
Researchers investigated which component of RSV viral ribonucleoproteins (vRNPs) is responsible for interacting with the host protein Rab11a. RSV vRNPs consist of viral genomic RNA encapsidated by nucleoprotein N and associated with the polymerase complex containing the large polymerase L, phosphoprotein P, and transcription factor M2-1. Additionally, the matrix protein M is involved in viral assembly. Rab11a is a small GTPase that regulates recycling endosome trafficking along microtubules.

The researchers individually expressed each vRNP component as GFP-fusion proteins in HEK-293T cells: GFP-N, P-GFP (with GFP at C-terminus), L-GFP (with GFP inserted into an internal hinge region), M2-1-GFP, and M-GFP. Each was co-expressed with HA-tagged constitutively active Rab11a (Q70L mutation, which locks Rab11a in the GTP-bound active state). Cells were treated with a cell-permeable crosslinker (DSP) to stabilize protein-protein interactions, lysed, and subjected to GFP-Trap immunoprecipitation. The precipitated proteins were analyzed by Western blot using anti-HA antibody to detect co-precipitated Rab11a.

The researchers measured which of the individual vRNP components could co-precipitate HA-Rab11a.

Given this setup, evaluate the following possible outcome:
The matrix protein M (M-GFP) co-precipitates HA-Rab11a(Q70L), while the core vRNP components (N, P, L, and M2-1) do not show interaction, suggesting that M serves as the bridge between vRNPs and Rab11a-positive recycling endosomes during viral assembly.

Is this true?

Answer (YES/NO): NO